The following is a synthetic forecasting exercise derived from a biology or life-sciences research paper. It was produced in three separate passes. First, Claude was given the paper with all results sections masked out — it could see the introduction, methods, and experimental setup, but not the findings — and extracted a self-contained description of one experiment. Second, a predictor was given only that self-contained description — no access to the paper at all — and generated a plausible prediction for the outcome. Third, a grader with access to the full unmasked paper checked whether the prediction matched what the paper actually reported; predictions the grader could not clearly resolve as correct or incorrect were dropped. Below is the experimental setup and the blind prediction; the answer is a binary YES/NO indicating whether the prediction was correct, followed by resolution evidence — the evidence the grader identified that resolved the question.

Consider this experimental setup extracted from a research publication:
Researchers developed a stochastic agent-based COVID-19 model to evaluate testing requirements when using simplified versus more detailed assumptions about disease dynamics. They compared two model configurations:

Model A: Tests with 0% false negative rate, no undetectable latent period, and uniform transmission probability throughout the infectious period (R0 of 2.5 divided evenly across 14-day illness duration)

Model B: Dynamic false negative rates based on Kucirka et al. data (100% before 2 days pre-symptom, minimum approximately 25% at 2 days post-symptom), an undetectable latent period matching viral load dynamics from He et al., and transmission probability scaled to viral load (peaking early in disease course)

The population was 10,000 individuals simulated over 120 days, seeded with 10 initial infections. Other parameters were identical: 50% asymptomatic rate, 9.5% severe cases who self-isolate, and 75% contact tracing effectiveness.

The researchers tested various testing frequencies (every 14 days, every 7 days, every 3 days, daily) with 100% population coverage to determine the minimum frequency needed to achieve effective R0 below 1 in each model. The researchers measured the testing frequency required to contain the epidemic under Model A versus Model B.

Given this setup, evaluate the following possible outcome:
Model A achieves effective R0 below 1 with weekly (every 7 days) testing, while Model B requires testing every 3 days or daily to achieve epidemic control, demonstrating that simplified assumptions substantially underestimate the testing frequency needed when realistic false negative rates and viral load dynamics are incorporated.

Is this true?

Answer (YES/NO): NO